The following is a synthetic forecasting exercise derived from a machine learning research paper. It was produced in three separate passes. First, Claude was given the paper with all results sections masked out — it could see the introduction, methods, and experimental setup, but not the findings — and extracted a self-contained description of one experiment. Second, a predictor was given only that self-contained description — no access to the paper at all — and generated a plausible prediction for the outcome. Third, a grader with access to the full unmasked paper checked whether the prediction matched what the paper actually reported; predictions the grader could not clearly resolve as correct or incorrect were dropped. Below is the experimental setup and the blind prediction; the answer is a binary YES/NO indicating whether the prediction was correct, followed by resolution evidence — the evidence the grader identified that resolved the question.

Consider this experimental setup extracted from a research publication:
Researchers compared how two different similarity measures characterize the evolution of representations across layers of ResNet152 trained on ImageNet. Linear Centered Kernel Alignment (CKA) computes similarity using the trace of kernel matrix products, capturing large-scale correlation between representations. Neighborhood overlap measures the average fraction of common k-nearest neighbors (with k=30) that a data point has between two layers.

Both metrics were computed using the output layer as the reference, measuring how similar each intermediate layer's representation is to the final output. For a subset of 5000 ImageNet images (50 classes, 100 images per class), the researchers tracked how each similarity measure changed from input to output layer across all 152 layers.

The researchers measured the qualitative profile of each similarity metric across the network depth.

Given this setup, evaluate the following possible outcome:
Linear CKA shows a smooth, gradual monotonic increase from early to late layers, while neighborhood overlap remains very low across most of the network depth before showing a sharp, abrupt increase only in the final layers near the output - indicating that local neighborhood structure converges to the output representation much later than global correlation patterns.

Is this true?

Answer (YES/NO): YES